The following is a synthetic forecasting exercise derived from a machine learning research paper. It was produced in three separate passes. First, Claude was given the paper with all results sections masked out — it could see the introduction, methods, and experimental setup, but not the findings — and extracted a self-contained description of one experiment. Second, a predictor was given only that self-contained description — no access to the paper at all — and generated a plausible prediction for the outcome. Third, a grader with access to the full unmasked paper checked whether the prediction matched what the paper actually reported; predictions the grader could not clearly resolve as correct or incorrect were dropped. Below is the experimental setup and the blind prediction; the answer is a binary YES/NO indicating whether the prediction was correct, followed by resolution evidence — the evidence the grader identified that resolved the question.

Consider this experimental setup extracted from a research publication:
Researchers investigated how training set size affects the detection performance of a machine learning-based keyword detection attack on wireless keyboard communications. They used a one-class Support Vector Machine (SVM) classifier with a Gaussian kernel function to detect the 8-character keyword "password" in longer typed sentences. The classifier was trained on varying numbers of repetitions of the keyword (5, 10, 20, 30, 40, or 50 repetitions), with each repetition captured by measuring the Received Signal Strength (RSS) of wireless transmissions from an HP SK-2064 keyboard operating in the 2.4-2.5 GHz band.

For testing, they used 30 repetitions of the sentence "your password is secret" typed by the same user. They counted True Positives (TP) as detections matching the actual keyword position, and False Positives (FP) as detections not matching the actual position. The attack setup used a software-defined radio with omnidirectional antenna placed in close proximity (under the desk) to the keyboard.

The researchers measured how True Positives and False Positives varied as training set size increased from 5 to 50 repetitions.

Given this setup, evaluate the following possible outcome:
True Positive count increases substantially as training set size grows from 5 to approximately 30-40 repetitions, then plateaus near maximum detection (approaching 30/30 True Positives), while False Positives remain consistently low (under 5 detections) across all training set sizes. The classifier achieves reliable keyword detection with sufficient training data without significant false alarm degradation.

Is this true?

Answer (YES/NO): NO